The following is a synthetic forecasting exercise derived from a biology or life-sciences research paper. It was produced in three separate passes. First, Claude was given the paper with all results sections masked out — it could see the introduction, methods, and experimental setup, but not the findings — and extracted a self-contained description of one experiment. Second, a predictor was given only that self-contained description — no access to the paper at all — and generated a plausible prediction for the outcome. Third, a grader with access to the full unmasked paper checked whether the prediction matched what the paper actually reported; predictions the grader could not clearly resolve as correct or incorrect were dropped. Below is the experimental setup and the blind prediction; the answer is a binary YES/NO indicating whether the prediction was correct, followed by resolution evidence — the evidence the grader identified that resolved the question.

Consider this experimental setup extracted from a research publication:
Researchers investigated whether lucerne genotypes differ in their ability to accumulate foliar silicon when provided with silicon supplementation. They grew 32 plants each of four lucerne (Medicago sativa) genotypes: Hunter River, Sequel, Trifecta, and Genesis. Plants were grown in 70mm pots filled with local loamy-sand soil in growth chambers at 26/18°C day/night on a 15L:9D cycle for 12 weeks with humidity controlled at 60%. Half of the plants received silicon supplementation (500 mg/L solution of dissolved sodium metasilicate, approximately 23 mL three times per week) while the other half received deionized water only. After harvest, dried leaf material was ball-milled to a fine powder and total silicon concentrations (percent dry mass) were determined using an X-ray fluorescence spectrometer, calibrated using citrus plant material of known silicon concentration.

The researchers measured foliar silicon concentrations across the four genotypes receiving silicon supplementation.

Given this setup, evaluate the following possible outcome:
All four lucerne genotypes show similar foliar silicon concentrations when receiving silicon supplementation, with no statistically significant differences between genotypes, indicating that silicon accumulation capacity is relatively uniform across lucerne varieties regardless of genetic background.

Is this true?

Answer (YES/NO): YES